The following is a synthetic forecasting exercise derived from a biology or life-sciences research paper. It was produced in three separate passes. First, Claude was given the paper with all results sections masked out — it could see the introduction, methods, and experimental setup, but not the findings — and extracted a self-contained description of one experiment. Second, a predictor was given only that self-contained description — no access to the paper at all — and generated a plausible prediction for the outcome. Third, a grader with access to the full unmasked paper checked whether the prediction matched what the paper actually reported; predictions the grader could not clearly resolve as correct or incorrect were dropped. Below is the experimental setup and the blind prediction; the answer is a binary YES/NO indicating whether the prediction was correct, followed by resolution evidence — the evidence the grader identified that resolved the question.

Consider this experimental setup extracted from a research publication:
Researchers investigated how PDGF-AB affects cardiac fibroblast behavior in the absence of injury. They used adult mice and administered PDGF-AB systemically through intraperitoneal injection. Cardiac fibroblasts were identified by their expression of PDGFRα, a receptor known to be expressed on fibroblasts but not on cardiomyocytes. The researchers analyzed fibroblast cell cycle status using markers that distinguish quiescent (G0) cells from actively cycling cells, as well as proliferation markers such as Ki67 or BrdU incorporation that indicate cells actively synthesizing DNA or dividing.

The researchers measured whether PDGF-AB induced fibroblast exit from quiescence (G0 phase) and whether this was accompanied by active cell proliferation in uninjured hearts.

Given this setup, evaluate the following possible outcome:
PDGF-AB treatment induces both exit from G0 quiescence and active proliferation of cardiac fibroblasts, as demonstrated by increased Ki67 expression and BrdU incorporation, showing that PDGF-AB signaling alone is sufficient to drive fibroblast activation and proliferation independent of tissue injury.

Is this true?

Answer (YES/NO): NO